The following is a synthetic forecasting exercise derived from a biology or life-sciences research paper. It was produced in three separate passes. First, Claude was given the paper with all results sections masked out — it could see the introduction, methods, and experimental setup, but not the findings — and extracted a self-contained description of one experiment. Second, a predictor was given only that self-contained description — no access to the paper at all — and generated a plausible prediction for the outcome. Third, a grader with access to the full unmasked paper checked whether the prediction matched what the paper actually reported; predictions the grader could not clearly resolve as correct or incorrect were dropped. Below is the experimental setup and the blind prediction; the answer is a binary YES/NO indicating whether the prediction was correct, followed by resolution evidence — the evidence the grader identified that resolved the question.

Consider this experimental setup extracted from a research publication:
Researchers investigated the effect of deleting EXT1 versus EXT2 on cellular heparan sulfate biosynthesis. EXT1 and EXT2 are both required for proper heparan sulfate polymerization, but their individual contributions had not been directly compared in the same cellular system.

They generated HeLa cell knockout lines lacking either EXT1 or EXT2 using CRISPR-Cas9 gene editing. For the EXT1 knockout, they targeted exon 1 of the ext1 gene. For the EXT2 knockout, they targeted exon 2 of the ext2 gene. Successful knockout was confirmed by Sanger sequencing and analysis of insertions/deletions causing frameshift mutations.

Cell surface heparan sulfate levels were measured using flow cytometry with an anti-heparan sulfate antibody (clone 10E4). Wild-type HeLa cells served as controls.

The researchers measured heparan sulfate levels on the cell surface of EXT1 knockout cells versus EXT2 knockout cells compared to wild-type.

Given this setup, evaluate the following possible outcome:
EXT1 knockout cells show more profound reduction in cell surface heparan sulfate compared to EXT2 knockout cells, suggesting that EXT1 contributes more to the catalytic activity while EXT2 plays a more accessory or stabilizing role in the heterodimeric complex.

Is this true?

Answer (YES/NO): NO